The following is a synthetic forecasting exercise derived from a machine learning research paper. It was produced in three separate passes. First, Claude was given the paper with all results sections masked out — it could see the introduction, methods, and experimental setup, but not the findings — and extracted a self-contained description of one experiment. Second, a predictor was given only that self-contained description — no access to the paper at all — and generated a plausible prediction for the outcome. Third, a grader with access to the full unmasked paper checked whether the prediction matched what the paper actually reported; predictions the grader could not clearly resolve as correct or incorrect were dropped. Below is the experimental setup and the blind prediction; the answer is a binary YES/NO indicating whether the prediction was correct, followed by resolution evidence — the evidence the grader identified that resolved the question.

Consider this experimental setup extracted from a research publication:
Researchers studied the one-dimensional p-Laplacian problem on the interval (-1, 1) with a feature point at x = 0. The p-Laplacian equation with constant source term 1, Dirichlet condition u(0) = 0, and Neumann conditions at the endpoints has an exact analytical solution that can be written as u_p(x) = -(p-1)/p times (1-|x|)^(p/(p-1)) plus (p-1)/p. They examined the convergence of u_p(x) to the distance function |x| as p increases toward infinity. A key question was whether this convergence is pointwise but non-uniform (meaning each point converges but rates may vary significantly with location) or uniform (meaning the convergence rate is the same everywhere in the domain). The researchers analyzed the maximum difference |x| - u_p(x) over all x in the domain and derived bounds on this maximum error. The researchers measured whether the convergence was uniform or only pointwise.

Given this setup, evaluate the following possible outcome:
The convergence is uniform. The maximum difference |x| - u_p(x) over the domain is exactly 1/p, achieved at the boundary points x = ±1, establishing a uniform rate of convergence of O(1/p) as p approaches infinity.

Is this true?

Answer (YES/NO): YES